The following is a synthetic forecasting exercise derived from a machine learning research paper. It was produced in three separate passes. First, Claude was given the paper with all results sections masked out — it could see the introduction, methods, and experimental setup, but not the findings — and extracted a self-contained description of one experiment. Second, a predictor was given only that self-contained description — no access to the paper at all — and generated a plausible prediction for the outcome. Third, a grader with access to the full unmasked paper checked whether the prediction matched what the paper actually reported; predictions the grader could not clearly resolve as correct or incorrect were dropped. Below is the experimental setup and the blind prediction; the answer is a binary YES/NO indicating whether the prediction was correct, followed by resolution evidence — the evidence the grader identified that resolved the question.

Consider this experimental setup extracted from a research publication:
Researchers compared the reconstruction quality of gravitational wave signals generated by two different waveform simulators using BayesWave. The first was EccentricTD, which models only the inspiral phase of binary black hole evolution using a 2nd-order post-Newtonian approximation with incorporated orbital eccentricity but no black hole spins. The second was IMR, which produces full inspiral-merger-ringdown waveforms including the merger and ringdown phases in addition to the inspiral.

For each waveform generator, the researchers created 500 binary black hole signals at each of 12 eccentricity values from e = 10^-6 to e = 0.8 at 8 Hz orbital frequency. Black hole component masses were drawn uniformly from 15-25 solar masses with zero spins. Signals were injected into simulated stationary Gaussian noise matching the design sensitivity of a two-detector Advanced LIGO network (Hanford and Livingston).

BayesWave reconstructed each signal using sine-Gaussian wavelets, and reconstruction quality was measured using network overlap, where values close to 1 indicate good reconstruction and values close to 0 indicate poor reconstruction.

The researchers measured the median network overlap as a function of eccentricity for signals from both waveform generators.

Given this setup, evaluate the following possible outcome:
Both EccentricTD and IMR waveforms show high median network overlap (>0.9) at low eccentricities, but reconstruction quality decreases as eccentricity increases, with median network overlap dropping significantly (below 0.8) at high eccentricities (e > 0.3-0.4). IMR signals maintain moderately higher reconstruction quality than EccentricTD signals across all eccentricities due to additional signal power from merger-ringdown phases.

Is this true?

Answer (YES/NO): NO